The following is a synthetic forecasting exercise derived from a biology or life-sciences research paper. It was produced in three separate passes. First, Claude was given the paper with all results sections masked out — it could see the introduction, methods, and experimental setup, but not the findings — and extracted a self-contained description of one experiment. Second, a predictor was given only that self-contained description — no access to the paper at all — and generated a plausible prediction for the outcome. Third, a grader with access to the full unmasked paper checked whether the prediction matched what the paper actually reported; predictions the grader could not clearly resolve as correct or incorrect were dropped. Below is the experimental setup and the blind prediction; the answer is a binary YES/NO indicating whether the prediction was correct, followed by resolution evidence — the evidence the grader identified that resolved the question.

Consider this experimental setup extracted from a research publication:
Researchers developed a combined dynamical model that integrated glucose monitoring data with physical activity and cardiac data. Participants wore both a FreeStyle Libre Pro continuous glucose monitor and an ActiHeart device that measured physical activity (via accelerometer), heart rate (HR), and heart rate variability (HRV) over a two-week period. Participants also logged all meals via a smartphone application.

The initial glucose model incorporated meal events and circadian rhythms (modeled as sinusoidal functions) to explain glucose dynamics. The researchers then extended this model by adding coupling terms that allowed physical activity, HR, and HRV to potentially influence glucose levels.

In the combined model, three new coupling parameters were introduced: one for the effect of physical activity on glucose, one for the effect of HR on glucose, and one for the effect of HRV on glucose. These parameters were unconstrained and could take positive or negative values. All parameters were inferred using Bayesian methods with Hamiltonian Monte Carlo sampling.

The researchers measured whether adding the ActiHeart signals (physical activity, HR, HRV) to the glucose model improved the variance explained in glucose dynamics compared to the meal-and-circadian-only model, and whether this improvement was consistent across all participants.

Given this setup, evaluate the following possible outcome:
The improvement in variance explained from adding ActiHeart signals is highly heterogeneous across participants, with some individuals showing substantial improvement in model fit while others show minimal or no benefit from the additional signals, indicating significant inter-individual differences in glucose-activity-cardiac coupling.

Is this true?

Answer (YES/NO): YES